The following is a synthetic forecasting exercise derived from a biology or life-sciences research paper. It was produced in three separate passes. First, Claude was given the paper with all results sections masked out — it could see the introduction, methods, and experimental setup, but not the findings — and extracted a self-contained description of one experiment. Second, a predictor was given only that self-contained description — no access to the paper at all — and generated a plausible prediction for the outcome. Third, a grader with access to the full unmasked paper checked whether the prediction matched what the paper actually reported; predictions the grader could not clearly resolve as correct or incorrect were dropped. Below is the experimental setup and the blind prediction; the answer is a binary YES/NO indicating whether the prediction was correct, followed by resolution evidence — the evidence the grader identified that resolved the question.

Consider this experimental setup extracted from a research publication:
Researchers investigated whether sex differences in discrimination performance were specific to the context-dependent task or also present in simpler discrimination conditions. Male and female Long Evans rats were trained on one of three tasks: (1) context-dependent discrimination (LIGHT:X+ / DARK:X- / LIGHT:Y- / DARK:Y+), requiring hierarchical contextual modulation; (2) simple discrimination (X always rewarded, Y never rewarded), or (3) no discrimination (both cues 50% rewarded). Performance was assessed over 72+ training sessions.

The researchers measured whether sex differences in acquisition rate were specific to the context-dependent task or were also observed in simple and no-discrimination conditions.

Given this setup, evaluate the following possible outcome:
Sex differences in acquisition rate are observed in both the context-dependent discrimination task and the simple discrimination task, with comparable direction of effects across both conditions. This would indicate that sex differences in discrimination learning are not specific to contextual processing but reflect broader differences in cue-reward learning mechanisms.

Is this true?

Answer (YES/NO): NO